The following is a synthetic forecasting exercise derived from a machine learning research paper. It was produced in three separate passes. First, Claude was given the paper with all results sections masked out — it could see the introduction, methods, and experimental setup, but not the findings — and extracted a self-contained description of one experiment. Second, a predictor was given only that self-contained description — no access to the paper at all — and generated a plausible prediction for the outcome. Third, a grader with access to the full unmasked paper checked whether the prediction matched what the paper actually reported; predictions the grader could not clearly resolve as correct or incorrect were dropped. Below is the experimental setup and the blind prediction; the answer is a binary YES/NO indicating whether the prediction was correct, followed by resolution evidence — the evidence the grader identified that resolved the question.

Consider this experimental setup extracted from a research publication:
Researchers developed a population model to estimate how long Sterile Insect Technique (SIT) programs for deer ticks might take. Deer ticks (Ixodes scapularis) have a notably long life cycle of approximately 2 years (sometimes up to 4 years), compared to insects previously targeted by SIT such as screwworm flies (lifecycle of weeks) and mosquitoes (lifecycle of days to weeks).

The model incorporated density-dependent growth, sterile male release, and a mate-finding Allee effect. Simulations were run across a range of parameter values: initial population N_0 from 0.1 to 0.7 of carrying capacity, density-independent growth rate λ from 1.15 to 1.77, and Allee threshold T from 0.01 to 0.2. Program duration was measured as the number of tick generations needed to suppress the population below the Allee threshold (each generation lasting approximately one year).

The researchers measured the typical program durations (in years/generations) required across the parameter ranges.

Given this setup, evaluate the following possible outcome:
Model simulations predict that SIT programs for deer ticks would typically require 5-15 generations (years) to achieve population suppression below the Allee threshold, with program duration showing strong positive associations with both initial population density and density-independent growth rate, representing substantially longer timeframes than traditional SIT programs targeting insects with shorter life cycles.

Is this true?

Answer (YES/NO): NO